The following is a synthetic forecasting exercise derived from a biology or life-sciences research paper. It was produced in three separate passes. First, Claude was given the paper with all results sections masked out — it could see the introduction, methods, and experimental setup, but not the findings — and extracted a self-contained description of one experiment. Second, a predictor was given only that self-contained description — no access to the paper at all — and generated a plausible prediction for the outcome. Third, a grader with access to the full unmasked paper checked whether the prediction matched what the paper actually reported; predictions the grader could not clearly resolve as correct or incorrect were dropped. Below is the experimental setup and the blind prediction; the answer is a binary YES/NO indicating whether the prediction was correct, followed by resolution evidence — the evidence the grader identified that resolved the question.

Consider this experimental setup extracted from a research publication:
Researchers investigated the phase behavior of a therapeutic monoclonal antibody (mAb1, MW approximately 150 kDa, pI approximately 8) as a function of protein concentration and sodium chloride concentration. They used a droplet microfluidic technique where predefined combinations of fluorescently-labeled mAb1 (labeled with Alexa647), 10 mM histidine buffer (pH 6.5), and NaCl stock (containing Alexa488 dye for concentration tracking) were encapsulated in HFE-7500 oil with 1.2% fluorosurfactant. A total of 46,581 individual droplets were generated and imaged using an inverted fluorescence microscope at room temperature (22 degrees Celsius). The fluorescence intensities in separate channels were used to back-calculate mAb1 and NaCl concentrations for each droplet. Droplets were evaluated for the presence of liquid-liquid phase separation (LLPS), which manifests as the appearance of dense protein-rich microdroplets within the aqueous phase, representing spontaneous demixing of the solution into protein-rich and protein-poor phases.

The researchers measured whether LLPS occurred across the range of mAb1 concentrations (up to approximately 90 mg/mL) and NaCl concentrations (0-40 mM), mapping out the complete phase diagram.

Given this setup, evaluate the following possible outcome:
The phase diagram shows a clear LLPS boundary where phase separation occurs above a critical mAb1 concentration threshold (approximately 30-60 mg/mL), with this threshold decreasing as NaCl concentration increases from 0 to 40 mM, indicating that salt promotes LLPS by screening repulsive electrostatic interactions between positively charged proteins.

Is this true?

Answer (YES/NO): NO